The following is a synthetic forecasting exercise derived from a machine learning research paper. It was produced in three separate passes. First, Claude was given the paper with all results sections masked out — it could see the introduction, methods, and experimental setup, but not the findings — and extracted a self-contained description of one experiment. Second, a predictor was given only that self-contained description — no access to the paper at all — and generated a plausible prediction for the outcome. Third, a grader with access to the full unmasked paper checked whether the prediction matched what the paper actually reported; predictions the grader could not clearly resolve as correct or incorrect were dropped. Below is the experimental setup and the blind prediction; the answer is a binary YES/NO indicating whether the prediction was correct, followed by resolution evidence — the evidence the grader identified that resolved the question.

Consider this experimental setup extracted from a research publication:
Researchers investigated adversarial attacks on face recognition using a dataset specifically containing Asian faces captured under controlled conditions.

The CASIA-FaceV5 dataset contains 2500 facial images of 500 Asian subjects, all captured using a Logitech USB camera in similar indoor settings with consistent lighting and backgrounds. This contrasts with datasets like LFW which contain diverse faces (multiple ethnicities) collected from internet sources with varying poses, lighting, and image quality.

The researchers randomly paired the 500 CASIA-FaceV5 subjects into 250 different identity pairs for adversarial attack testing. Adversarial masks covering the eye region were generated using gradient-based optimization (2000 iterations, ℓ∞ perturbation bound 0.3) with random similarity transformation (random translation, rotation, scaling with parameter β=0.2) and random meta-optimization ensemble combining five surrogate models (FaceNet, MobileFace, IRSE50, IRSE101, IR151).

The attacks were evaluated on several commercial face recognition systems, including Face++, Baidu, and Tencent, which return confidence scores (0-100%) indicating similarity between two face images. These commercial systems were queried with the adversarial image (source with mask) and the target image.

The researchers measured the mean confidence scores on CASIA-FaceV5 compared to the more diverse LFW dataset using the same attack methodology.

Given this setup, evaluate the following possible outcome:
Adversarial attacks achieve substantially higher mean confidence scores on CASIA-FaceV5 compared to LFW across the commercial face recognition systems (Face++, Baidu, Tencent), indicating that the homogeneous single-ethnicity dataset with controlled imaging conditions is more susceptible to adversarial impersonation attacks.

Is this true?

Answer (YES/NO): NO